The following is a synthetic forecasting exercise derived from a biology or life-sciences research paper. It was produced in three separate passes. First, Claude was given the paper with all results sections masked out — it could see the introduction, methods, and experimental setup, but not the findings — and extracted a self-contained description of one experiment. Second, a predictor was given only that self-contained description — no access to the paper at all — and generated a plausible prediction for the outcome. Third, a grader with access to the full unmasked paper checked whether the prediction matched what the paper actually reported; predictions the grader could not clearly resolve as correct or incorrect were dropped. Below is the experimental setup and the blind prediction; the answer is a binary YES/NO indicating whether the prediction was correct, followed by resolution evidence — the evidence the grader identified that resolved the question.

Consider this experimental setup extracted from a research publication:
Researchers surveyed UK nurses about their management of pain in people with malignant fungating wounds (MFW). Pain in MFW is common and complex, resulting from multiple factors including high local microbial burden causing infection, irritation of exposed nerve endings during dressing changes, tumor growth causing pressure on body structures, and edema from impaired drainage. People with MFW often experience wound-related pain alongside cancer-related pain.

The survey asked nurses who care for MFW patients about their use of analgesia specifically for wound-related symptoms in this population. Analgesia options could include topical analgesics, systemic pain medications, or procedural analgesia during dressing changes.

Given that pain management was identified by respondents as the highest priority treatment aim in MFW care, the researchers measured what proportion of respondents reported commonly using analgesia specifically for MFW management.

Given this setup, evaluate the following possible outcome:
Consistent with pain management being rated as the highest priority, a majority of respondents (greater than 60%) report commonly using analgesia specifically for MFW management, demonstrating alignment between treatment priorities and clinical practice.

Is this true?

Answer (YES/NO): YES